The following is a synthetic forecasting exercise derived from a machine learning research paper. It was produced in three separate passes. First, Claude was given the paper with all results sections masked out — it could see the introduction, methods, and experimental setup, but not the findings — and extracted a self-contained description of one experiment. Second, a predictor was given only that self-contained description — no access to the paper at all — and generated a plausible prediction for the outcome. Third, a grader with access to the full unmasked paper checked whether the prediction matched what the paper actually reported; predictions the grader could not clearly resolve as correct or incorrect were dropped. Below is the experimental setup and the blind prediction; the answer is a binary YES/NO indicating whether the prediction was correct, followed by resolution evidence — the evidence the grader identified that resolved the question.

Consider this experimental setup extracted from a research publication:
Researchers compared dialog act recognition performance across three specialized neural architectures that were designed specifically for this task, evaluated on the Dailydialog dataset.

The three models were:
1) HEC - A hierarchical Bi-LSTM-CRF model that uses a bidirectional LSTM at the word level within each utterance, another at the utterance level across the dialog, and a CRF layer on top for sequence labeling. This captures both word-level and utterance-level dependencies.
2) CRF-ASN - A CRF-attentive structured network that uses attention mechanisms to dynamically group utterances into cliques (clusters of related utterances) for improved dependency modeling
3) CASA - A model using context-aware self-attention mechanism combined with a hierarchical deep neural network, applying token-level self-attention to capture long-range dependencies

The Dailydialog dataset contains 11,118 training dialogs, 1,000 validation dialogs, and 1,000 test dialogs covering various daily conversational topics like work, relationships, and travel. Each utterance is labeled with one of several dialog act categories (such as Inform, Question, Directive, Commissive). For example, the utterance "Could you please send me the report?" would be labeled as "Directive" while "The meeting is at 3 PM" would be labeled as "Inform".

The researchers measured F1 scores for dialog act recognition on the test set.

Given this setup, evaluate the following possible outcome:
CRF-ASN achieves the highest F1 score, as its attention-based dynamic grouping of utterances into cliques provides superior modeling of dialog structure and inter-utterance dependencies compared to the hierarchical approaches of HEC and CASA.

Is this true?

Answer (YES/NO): NO